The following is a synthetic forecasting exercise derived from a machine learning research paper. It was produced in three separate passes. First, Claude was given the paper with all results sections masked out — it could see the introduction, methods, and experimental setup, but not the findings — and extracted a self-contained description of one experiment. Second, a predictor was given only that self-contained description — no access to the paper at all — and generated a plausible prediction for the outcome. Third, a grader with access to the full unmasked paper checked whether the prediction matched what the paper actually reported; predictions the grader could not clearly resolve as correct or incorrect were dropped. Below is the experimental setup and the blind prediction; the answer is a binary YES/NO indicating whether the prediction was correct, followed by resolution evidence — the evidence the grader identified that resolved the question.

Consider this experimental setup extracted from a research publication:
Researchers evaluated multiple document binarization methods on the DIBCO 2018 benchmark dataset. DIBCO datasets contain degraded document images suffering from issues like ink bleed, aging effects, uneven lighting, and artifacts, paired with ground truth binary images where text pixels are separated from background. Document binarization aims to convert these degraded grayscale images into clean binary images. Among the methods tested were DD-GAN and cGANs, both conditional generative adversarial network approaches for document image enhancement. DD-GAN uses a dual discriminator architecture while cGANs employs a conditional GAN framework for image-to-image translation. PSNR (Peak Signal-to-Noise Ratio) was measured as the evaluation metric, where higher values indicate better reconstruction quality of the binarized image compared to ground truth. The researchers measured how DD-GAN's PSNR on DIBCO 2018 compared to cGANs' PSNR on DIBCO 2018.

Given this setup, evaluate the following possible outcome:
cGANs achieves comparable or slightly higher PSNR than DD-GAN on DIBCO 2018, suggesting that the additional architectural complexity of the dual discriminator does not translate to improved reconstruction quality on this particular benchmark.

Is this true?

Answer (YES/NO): YES